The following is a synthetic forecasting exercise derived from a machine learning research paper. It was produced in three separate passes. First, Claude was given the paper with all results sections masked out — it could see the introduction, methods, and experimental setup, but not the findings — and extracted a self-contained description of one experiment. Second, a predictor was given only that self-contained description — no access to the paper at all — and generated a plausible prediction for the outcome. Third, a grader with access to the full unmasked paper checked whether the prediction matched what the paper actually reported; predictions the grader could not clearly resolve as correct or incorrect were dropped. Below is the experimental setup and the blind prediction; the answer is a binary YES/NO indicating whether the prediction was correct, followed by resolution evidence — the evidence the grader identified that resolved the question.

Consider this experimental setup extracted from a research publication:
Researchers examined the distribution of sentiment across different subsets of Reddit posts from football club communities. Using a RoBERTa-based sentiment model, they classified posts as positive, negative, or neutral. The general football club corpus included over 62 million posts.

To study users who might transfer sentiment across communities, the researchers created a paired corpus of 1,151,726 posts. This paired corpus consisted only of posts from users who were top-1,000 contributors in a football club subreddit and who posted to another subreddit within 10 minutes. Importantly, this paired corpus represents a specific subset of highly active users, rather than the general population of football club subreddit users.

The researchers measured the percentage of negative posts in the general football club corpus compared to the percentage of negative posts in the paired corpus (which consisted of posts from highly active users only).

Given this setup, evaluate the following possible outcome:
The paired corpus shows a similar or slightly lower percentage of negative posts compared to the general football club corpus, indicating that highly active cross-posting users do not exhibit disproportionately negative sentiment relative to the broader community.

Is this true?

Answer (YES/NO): NO